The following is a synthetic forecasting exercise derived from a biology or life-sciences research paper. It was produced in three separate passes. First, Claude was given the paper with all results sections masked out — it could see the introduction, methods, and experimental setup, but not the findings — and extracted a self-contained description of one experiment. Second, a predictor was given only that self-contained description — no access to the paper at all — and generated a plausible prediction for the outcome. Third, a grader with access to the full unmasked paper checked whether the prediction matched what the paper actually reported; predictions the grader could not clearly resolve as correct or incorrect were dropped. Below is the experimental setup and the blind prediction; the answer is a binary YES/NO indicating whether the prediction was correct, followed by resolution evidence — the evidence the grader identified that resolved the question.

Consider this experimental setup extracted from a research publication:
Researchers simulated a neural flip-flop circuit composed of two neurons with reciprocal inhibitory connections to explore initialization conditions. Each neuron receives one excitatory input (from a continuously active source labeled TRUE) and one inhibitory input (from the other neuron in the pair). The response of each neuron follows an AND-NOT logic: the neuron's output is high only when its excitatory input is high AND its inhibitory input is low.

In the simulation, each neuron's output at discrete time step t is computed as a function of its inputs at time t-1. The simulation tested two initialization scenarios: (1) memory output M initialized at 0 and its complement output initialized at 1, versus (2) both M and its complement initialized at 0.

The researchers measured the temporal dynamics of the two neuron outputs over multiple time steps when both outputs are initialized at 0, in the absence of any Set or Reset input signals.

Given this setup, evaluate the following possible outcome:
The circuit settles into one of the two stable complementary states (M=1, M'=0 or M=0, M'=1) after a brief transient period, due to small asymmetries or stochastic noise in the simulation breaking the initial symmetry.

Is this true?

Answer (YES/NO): NO